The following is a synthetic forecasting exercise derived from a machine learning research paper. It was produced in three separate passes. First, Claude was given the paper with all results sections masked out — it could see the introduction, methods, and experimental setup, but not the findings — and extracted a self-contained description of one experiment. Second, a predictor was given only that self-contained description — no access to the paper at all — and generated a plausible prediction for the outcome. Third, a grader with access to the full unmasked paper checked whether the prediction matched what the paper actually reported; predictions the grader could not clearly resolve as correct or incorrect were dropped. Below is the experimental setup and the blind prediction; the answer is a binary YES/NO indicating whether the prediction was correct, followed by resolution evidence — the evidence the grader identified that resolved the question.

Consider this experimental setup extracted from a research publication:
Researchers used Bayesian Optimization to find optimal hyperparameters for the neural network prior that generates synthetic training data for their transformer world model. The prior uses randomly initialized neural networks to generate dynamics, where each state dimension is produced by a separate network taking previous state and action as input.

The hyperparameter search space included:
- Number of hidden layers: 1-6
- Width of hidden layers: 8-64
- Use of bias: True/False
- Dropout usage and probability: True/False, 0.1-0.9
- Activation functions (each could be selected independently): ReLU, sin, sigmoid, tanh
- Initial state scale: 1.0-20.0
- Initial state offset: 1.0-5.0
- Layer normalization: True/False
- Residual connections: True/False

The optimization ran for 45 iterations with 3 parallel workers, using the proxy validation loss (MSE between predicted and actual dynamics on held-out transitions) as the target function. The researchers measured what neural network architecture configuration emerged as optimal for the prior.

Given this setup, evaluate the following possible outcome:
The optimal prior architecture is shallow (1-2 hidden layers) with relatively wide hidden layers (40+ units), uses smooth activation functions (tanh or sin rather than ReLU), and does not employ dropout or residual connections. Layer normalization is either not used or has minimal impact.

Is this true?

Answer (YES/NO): NO